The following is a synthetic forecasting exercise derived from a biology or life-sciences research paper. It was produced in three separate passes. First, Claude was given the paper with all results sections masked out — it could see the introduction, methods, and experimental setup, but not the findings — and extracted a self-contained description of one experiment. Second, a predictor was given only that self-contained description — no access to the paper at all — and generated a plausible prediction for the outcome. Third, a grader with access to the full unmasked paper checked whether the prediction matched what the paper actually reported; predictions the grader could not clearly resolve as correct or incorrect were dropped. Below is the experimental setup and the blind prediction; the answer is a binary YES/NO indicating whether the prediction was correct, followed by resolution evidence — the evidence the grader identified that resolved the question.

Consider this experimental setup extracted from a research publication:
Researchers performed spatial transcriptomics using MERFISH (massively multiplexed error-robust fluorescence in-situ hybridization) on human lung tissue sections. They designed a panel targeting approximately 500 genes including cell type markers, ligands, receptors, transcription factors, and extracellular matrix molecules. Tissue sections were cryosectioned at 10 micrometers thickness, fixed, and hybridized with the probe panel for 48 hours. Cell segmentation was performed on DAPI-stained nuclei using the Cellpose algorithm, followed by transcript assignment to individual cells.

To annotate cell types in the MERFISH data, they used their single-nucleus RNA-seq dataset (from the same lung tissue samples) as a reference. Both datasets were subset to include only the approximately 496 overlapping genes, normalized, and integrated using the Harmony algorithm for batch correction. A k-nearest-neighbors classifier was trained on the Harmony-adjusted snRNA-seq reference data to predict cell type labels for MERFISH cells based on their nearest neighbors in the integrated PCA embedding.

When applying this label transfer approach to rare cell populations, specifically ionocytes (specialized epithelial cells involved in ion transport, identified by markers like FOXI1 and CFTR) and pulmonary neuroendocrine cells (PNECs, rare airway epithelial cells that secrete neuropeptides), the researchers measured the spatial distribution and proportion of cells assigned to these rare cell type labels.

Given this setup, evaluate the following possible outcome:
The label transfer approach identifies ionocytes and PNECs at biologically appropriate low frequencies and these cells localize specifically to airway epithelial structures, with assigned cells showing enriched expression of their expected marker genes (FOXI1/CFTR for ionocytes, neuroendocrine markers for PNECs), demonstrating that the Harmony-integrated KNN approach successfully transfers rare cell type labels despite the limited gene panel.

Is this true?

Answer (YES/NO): NO